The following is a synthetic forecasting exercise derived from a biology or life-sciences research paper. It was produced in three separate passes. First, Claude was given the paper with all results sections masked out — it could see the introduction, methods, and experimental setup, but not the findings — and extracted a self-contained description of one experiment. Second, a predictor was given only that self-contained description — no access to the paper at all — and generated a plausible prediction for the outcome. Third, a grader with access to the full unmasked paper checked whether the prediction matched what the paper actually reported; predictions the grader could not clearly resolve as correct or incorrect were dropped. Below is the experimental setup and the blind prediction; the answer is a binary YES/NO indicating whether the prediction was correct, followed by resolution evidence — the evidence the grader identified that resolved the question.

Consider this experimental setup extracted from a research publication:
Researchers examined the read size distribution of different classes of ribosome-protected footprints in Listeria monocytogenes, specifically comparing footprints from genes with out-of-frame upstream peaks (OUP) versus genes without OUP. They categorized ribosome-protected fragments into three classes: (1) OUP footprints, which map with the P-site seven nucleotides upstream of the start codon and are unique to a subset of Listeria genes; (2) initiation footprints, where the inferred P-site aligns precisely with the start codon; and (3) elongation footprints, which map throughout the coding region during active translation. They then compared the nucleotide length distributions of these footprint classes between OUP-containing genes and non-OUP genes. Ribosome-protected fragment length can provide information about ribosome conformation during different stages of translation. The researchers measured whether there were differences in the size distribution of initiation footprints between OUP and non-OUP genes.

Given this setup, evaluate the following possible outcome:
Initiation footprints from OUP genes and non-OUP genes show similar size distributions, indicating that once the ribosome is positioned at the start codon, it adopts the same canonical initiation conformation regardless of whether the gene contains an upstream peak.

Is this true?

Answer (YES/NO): NO